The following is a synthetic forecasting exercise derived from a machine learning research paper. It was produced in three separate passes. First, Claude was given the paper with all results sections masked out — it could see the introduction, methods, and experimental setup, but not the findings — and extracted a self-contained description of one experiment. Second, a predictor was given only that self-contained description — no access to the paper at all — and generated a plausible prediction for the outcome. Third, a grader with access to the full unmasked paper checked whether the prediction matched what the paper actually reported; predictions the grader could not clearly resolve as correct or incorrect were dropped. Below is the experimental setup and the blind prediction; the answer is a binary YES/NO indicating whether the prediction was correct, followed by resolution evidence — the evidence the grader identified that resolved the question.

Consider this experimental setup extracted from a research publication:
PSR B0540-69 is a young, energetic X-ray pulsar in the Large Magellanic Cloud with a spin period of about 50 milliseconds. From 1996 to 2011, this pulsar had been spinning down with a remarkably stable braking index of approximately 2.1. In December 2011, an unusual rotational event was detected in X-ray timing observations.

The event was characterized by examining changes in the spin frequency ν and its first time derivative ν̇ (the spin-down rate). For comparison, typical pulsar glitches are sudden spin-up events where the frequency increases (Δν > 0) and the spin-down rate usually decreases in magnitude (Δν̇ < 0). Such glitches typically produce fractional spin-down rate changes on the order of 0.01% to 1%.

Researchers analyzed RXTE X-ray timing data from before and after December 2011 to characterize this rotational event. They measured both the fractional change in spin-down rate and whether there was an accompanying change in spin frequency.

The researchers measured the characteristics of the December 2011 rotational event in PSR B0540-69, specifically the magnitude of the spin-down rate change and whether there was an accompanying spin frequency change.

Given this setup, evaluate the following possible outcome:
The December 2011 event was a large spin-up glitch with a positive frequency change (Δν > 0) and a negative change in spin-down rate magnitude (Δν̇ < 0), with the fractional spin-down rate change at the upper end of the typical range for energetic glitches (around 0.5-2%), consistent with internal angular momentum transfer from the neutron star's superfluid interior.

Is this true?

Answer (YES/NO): NO